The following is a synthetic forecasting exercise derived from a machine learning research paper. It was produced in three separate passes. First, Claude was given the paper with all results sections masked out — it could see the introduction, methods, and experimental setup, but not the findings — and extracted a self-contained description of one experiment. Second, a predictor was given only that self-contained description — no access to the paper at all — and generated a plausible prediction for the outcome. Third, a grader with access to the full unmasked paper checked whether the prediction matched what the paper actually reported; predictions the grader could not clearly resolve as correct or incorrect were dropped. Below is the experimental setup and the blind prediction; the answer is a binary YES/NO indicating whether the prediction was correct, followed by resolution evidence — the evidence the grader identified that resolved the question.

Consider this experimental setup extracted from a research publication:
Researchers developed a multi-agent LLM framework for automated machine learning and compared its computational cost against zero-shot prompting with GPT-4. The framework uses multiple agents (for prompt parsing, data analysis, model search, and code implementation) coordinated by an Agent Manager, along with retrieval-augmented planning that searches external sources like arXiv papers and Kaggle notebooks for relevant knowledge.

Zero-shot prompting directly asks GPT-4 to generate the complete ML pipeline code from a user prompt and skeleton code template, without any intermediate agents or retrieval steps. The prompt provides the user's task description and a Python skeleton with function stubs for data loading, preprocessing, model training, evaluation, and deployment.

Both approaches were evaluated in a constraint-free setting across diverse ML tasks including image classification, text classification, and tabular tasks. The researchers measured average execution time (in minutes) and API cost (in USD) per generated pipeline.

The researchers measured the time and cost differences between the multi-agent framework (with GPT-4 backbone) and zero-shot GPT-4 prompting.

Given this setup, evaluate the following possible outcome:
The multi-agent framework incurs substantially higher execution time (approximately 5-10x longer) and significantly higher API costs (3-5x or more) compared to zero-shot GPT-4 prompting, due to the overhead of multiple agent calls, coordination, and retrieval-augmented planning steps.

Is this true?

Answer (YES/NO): NO